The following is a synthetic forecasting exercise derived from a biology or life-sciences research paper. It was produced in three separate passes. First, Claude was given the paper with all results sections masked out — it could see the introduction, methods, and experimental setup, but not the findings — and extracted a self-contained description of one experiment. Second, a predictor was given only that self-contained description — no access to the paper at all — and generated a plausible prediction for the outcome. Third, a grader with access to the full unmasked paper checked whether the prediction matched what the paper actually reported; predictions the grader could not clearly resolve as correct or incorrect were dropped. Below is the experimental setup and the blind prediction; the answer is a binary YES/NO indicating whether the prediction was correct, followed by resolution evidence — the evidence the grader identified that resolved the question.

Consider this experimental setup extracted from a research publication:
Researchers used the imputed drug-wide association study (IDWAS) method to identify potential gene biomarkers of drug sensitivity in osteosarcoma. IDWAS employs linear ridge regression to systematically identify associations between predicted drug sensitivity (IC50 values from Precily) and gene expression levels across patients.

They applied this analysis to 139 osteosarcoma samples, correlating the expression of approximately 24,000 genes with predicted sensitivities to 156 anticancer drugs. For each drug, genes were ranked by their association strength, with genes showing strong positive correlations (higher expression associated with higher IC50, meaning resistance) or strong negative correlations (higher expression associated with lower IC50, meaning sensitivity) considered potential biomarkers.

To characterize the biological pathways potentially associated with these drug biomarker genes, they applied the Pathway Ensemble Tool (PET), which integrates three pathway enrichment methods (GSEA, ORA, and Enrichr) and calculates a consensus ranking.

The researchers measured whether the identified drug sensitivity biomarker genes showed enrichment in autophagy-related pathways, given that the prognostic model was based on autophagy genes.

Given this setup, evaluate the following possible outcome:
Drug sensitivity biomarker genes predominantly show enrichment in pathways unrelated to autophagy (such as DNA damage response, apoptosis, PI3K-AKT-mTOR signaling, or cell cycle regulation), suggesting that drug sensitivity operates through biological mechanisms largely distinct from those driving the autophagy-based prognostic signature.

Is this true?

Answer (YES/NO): YES